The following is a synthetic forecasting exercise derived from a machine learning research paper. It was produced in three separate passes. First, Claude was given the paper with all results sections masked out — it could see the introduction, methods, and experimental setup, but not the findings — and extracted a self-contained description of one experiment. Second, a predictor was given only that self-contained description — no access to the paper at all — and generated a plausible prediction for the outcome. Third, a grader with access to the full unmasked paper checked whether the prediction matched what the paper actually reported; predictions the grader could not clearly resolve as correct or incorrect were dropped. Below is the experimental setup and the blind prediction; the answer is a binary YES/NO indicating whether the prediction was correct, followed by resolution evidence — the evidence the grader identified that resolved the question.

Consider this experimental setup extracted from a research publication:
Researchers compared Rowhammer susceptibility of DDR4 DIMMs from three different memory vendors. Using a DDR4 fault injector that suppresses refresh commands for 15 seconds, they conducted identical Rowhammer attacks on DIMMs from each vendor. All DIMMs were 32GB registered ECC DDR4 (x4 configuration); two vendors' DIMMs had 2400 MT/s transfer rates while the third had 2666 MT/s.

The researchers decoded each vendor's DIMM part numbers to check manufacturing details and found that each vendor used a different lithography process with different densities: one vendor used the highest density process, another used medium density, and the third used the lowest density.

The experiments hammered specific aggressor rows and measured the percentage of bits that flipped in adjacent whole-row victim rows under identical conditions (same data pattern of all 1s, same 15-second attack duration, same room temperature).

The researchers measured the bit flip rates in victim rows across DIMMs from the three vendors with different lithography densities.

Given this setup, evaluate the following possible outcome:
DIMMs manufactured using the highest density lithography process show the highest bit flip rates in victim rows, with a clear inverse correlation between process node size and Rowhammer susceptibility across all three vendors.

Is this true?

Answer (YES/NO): YES